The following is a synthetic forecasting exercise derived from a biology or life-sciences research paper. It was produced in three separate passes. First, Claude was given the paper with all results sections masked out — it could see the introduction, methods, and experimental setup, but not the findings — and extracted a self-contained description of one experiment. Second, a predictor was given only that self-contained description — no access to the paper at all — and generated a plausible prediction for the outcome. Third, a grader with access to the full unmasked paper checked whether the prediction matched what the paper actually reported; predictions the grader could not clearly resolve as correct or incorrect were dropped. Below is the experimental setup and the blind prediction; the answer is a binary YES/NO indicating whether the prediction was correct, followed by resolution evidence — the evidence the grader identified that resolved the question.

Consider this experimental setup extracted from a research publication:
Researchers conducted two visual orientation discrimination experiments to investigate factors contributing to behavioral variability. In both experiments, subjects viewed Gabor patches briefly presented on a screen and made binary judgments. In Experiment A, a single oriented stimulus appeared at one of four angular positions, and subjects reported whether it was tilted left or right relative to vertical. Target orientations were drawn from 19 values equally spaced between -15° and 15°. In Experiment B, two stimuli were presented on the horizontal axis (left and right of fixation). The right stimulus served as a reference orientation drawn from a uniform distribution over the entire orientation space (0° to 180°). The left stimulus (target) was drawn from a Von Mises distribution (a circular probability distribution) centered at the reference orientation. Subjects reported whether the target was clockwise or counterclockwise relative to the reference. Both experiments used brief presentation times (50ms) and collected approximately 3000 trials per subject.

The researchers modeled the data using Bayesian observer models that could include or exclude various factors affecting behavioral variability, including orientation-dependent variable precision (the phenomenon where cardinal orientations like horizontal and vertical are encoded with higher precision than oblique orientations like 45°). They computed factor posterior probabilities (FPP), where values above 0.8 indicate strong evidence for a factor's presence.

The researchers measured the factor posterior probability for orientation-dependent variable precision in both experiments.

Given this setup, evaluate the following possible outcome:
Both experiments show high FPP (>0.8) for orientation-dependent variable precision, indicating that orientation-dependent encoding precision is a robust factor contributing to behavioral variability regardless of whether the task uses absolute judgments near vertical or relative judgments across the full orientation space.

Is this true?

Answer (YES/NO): NO